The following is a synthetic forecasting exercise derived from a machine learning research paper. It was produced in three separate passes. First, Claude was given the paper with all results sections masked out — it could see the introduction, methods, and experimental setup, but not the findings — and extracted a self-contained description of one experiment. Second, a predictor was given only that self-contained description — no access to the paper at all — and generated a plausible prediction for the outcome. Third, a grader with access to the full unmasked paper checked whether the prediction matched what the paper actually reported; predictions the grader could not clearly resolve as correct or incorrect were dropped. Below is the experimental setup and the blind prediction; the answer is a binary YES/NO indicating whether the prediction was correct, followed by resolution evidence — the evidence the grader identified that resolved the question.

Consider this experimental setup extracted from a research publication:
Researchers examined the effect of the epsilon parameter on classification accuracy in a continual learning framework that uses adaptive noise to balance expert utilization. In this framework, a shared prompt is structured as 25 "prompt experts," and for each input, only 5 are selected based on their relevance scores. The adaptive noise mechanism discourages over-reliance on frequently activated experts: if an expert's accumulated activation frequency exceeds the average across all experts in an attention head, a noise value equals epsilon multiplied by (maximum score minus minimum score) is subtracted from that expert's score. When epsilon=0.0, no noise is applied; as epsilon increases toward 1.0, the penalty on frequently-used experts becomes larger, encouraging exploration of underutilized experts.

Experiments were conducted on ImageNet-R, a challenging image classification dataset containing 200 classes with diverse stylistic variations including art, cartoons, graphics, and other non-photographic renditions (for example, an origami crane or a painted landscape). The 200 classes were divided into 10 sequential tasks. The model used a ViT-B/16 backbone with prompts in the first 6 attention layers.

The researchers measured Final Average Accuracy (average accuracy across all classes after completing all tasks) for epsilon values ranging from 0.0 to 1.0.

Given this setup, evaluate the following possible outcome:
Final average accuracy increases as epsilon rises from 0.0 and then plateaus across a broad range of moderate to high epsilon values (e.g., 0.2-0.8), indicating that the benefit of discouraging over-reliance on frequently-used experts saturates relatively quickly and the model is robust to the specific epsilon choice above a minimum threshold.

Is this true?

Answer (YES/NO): NO